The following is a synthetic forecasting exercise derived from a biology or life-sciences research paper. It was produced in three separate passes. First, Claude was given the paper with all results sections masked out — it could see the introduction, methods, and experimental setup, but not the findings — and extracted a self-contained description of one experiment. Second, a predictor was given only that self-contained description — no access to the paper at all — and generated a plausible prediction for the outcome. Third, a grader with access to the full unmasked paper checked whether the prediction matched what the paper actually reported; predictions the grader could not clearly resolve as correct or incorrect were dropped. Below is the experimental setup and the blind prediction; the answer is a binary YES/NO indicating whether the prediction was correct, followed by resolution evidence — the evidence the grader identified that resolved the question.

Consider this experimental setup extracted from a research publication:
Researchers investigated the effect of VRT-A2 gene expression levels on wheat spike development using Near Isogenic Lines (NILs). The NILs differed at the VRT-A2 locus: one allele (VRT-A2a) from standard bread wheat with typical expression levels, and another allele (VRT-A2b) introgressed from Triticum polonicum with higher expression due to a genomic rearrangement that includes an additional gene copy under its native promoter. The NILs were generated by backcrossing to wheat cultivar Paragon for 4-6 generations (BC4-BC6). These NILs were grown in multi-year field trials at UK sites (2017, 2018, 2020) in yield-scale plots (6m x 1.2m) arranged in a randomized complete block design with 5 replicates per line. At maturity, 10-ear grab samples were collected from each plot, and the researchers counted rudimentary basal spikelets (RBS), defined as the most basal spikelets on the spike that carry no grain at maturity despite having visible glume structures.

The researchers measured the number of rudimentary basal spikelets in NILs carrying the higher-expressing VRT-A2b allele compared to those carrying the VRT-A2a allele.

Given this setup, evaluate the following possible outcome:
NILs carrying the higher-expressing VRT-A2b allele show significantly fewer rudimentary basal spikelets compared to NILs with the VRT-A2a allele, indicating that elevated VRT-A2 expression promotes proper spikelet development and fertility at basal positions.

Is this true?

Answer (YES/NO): NO